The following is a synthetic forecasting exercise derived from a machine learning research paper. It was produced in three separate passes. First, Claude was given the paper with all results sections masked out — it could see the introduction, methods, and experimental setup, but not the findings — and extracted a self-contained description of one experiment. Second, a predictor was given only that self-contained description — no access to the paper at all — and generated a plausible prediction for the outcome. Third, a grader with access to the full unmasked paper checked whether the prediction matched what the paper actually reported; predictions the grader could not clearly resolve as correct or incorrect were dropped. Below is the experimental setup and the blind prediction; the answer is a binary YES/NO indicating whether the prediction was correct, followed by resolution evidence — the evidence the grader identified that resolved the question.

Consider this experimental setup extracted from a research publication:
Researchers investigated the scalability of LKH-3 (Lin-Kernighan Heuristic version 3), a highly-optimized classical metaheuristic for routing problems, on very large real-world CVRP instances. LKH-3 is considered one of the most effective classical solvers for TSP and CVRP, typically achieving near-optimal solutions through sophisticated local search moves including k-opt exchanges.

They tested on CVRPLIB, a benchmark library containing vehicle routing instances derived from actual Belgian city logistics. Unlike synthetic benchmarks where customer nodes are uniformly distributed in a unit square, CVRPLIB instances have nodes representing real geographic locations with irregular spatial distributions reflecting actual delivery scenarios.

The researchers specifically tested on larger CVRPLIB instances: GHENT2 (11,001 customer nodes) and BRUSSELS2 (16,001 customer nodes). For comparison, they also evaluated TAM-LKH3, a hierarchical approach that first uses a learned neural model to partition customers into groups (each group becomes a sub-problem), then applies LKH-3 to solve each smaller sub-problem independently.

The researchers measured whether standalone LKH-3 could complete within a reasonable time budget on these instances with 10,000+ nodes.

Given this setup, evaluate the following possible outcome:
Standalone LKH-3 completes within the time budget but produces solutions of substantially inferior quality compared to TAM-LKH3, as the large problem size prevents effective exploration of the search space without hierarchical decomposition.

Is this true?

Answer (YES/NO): NO